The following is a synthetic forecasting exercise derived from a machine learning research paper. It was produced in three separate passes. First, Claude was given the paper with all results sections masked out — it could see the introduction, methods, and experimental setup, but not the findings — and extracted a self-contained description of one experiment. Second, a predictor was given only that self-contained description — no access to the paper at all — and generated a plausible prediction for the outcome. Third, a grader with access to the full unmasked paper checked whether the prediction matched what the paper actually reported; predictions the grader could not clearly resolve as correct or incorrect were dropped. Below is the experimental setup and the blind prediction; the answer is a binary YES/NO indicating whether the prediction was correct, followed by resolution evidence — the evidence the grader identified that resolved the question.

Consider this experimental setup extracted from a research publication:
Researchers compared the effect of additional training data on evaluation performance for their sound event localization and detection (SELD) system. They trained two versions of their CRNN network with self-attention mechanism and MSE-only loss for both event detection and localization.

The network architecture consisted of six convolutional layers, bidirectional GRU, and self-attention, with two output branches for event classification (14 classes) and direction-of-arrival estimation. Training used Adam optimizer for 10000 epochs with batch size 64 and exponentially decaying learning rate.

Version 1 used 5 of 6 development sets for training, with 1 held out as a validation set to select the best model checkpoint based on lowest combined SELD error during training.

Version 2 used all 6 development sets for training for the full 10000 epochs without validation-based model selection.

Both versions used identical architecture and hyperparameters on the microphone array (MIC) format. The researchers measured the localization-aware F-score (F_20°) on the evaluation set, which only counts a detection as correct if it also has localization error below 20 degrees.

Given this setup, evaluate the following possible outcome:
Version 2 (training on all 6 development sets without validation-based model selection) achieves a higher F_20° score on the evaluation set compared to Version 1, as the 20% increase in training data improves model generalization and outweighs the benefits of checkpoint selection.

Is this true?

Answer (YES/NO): YES